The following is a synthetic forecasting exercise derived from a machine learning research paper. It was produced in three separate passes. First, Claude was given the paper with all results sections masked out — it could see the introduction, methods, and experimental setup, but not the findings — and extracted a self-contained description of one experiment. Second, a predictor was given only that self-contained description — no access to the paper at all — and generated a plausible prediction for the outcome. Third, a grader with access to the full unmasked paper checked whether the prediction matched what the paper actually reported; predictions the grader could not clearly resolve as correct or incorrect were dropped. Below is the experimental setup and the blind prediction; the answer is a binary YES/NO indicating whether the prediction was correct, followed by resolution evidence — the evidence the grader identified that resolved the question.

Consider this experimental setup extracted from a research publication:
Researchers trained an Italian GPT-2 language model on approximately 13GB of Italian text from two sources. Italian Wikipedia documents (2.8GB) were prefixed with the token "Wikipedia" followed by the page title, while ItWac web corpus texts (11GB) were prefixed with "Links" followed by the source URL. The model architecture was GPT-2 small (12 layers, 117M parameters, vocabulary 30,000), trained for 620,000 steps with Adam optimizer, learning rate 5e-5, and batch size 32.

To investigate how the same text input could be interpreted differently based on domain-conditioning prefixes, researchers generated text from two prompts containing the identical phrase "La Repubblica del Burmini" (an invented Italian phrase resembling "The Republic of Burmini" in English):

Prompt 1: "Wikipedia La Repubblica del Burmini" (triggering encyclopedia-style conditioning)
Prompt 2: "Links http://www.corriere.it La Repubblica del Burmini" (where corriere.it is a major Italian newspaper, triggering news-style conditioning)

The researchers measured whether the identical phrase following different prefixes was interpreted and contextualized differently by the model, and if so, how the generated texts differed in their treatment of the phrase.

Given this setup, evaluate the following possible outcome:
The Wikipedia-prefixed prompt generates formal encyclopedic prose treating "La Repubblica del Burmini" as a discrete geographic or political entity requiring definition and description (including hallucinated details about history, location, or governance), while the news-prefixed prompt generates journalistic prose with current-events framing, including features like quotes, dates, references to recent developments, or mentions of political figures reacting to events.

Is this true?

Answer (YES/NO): YES